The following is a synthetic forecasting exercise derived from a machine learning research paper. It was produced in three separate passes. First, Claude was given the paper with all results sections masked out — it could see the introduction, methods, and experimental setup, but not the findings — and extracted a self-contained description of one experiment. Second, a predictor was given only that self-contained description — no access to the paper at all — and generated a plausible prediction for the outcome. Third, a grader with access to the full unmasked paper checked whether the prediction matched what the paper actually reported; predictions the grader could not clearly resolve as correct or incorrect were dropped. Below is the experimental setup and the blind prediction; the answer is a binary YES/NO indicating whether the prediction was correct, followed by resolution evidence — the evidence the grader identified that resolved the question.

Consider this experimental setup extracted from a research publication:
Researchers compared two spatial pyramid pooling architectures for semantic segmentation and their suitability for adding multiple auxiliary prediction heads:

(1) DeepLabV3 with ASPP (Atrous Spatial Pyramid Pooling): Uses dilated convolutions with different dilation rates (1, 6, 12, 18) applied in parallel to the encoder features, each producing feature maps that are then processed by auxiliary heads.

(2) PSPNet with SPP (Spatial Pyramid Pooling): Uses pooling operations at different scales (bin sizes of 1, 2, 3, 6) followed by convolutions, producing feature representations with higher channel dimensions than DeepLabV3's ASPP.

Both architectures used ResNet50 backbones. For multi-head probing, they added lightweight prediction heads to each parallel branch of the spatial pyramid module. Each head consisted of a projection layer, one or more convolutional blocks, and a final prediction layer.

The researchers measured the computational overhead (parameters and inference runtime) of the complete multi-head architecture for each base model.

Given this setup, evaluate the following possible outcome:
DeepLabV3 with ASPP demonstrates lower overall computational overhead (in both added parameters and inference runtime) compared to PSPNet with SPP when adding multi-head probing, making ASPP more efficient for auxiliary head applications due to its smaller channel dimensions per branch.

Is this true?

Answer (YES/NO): YES